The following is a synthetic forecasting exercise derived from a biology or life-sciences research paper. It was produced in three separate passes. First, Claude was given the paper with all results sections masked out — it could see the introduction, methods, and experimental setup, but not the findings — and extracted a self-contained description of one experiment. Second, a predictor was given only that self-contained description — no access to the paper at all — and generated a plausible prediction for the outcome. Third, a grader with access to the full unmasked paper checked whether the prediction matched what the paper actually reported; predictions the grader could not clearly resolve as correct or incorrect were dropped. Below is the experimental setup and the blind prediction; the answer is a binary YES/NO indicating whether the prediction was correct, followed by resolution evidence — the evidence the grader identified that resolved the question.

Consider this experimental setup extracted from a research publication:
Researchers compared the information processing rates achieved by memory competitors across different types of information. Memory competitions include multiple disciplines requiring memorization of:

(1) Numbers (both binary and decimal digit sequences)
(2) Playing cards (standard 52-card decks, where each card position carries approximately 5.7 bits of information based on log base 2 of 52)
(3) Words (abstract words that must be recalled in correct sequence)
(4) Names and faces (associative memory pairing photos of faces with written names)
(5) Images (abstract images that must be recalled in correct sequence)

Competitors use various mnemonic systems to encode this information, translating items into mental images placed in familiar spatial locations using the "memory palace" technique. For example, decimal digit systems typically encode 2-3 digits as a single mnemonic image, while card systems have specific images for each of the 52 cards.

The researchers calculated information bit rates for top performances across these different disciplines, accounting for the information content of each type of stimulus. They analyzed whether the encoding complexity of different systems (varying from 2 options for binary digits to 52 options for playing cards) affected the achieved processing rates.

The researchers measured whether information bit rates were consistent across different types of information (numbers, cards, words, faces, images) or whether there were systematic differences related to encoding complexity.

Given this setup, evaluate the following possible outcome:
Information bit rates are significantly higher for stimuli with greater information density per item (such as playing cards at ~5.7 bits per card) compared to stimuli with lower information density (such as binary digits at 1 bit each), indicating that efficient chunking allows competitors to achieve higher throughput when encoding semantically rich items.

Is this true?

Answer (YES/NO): NO